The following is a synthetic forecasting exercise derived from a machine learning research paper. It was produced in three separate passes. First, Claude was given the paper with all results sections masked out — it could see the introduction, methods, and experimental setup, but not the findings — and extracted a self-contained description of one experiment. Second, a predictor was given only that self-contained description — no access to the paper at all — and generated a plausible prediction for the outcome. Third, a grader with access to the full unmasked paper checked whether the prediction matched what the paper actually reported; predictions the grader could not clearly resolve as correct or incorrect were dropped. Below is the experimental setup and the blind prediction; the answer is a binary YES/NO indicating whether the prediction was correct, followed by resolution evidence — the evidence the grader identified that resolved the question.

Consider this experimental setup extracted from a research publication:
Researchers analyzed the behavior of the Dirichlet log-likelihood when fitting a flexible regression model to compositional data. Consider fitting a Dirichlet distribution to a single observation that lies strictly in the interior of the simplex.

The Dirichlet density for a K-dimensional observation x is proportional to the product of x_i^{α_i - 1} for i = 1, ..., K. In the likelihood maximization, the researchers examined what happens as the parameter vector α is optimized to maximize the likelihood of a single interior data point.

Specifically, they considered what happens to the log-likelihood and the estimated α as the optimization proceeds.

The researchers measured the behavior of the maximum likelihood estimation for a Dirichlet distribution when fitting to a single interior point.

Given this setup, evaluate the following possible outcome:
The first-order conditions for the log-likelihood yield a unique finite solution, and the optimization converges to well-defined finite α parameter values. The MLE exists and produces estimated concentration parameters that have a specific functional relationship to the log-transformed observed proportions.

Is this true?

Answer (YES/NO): NO